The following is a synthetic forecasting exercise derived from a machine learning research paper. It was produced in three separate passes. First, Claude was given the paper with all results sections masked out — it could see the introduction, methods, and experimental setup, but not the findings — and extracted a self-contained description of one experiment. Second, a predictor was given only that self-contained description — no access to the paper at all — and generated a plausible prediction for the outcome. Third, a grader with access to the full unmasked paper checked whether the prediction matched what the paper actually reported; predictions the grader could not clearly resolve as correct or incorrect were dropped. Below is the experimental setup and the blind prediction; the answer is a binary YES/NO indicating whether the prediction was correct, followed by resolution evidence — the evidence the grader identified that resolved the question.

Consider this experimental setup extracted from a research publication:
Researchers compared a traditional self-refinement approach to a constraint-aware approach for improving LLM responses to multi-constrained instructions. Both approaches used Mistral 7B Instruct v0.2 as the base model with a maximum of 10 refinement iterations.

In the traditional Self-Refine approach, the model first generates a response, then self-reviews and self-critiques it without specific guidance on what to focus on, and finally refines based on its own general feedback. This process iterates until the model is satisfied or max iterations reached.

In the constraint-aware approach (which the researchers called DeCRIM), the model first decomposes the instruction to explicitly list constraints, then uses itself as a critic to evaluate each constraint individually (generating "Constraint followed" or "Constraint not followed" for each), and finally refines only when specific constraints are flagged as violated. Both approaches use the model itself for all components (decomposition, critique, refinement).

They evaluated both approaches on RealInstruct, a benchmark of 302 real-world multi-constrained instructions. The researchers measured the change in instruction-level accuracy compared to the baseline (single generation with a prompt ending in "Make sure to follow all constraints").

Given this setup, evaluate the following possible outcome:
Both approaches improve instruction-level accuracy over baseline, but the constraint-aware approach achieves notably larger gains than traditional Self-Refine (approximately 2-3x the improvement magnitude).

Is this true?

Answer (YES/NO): NO